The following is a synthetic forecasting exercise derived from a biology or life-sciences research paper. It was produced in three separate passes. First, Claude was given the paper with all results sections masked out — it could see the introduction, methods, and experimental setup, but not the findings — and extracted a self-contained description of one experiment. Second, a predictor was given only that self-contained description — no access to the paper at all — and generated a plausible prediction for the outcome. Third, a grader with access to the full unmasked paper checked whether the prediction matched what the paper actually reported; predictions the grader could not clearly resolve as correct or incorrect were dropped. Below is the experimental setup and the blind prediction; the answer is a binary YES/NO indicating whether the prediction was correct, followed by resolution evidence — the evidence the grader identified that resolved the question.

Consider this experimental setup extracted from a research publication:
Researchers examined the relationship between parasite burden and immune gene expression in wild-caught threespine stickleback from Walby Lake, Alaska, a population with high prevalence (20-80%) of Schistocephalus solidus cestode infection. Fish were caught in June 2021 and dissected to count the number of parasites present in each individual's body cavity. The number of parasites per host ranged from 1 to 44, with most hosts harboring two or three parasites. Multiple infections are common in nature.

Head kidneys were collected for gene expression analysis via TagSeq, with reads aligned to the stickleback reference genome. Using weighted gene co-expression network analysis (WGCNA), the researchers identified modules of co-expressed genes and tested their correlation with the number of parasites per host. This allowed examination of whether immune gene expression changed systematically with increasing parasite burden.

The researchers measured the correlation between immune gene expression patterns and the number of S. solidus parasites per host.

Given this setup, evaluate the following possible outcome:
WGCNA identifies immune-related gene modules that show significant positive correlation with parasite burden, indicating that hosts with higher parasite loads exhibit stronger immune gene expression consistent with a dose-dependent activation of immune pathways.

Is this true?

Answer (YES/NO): NO